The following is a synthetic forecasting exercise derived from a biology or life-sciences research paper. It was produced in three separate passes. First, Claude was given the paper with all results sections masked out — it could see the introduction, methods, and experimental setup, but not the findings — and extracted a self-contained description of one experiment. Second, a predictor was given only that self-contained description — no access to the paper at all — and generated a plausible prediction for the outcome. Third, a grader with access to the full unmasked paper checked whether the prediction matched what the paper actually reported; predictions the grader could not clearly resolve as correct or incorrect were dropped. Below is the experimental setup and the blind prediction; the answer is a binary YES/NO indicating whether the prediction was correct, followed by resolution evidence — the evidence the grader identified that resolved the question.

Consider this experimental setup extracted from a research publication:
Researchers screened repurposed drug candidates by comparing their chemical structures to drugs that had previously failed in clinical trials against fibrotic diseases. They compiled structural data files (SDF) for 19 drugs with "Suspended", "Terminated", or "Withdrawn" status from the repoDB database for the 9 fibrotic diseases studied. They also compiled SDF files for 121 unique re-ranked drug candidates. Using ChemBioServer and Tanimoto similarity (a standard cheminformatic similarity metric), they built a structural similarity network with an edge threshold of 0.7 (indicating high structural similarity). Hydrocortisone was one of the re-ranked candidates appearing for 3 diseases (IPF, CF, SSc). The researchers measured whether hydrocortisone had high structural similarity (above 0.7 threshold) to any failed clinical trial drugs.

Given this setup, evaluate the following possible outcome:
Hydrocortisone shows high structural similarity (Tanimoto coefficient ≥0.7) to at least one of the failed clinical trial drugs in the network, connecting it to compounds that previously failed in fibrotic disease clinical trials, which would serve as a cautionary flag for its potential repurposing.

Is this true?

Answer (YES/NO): YES